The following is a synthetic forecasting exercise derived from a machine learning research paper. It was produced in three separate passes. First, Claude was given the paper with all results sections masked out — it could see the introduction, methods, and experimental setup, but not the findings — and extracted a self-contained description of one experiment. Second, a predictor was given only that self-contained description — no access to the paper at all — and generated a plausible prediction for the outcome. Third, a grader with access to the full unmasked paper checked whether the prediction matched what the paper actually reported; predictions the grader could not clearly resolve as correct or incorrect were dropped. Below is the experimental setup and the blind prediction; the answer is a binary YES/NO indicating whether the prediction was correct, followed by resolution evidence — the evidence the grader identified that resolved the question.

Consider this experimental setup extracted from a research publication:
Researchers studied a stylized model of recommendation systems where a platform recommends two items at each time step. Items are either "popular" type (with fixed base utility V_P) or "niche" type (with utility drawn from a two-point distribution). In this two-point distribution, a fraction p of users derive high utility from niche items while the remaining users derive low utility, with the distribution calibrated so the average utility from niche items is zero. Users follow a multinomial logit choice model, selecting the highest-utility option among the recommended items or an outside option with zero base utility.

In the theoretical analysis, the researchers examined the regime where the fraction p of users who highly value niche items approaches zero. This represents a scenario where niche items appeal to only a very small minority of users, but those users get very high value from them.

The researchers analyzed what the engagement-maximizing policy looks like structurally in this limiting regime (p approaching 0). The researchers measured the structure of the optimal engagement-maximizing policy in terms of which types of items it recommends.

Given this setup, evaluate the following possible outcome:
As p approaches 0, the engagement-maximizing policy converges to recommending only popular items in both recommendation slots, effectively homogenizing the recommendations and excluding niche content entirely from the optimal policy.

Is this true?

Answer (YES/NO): YES